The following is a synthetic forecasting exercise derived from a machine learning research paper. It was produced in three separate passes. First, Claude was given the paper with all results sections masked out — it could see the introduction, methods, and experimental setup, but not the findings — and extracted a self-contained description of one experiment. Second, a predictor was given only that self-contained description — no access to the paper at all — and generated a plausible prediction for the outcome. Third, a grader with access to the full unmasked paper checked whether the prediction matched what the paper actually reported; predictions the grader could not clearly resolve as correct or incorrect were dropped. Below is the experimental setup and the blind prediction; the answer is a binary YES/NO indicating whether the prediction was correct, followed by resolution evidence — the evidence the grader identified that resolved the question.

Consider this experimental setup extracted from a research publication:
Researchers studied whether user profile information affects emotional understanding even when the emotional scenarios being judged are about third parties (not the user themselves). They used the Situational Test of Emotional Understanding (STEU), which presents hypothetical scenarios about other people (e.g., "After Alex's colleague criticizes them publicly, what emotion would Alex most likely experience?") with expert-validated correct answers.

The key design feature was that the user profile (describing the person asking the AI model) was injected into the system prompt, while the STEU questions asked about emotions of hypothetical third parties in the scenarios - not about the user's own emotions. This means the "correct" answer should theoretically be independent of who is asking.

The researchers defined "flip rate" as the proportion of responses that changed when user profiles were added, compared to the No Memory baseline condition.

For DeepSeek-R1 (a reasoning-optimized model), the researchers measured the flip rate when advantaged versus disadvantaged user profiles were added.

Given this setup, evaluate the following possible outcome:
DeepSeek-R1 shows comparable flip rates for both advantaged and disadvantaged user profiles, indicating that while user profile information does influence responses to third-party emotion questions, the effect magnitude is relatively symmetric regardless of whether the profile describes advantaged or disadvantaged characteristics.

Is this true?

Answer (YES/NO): NO